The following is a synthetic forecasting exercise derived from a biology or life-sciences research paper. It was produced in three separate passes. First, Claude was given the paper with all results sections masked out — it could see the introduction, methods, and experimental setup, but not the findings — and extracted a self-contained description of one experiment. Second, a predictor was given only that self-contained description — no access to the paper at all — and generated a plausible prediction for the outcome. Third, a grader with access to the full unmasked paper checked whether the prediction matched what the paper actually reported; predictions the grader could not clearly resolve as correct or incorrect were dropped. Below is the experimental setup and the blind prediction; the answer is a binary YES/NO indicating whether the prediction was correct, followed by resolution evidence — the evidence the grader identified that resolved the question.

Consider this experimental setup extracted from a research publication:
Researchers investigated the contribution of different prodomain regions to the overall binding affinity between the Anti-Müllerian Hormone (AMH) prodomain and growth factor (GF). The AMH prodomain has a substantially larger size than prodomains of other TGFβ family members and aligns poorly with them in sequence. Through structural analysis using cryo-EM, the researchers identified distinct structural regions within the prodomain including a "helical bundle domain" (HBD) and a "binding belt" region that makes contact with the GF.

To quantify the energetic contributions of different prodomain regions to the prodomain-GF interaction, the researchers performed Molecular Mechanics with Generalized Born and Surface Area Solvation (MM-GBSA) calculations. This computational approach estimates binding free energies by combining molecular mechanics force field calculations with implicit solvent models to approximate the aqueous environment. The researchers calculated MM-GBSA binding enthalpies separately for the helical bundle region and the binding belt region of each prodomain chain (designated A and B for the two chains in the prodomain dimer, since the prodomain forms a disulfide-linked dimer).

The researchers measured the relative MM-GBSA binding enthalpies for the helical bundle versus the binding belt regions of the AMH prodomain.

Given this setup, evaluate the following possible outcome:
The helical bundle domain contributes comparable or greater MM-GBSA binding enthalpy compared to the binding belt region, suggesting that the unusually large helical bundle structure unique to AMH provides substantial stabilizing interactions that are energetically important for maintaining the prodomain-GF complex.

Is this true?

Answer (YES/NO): YES